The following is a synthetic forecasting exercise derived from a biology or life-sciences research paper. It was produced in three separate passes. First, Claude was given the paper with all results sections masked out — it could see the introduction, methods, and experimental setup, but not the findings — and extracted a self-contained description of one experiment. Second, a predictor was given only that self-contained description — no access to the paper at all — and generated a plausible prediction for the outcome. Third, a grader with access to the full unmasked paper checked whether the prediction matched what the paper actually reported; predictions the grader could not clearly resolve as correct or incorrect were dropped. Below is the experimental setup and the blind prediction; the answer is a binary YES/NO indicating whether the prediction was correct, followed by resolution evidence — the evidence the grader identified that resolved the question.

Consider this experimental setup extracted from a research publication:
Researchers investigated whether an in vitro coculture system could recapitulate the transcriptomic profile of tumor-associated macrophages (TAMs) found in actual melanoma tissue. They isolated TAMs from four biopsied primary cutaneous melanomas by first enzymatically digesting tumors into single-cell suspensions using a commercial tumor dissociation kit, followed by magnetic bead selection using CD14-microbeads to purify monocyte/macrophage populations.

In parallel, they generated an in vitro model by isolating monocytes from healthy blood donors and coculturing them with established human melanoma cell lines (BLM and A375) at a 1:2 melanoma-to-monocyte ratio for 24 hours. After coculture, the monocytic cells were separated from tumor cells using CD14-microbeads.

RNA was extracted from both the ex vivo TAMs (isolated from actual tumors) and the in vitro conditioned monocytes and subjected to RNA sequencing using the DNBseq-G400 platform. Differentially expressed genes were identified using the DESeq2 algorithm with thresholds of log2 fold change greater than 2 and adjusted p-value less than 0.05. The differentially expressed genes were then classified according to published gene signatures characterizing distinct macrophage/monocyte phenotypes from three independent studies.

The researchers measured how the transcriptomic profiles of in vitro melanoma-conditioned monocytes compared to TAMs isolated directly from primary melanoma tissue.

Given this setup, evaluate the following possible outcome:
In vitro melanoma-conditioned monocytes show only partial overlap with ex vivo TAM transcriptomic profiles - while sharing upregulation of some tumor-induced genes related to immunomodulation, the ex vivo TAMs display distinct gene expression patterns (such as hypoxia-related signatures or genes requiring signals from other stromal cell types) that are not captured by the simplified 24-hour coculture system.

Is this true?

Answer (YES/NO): NO